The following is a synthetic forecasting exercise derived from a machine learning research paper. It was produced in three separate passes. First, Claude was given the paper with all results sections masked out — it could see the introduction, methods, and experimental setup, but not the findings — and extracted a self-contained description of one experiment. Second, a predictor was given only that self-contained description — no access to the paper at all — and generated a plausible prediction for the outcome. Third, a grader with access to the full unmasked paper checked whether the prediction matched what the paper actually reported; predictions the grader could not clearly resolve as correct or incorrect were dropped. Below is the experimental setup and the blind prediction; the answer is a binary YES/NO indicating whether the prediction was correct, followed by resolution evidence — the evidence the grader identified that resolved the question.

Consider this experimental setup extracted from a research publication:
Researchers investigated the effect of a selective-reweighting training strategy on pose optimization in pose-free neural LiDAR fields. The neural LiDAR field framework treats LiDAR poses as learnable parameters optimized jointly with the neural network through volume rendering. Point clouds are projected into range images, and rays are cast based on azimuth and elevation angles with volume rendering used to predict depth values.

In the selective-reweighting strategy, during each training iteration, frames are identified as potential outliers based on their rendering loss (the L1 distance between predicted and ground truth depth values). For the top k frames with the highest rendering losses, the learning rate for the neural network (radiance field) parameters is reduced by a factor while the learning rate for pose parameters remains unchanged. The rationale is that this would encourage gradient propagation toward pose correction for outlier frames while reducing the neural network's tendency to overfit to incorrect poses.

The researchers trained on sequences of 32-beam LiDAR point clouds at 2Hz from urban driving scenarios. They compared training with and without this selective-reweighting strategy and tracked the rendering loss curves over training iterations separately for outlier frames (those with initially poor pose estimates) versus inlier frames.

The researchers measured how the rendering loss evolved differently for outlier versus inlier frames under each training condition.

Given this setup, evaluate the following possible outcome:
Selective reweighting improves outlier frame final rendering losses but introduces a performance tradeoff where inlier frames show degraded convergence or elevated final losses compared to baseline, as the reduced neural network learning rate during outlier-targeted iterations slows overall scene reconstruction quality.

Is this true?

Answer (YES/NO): NO